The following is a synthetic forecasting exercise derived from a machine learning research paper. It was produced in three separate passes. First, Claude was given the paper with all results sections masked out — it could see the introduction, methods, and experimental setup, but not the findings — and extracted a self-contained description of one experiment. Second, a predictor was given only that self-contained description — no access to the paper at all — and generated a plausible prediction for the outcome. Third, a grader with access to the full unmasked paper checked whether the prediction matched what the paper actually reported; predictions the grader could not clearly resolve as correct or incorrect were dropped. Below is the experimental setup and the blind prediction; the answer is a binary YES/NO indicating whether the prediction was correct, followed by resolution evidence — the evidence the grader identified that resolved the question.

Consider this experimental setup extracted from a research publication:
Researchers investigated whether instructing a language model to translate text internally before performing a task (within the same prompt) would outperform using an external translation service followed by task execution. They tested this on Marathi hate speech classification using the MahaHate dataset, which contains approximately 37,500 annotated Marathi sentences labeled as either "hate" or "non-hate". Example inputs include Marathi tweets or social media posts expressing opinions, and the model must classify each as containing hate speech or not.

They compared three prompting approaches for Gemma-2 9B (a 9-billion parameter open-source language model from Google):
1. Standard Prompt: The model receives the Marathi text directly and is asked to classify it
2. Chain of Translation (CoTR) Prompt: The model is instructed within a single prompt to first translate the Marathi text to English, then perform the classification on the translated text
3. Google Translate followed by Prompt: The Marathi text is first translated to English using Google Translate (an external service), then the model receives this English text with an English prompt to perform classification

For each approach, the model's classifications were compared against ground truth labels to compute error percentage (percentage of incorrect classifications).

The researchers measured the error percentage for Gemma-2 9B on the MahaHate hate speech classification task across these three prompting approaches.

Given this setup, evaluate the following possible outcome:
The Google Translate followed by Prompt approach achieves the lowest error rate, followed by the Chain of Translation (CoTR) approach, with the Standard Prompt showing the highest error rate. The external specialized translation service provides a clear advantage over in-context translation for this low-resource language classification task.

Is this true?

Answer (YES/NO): NO